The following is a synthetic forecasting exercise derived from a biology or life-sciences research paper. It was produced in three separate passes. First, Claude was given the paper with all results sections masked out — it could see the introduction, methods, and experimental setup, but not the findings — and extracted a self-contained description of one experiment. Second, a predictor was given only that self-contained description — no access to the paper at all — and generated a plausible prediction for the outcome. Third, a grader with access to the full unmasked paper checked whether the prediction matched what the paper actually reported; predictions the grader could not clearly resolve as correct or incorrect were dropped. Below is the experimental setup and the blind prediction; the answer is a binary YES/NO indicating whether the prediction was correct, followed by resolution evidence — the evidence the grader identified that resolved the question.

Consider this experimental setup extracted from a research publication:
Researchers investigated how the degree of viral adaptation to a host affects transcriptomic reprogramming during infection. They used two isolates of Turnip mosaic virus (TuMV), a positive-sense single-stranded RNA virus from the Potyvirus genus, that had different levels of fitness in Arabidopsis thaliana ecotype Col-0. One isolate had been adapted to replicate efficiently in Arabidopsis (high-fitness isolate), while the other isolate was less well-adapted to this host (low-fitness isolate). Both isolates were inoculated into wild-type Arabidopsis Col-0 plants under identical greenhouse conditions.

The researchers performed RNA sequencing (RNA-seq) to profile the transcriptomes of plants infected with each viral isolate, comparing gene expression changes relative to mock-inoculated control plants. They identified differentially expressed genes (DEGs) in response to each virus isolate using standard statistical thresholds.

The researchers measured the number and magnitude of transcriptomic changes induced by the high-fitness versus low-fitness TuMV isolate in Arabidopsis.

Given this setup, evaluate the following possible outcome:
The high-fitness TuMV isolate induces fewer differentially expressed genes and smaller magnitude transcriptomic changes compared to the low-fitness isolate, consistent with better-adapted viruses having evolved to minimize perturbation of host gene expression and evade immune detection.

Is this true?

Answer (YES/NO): NO